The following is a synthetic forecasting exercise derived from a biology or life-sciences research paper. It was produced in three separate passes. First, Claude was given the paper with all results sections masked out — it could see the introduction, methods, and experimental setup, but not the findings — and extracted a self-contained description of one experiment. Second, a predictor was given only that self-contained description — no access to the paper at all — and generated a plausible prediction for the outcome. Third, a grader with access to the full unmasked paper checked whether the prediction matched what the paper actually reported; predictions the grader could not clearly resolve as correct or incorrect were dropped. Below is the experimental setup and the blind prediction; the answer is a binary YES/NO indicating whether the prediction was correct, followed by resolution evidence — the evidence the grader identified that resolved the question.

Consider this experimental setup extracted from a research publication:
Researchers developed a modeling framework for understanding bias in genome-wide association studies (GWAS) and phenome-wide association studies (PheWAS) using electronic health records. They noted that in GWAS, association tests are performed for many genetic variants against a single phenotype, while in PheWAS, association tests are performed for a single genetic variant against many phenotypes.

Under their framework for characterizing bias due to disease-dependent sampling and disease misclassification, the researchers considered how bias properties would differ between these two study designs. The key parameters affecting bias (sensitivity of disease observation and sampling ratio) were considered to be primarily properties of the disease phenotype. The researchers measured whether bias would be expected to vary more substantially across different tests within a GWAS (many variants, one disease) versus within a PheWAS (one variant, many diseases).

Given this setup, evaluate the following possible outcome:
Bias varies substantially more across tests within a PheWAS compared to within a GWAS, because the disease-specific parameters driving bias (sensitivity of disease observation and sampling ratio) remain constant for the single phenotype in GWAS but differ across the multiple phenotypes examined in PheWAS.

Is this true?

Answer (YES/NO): YES